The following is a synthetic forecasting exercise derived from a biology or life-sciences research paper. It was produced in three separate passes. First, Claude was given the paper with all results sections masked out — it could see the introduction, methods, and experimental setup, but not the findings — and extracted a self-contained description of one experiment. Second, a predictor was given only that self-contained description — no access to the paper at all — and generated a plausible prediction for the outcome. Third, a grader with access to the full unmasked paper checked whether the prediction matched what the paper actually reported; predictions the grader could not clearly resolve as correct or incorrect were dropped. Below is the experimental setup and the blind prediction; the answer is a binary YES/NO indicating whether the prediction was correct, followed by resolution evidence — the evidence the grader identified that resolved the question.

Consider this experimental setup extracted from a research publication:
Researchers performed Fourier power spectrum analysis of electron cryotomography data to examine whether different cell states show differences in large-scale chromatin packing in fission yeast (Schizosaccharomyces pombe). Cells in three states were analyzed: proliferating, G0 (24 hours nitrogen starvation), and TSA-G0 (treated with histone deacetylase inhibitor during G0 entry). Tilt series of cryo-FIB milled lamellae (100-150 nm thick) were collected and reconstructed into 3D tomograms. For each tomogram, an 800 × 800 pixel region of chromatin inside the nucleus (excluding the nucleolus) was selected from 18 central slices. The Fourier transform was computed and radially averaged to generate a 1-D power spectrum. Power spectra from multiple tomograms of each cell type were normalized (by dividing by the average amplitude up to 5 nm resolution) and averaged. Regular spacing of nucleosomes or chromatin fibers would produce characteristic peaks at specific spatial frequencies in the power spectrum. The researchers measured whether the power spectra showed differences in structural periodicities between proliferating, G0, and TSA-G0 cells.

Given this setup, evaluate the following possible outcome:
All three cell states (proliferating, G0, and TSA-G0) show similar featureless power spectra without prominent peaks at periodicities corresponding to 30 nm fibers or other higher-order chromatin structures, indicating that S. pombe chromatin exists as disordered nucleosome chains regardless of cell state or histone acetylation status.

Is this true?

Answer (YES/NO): NO